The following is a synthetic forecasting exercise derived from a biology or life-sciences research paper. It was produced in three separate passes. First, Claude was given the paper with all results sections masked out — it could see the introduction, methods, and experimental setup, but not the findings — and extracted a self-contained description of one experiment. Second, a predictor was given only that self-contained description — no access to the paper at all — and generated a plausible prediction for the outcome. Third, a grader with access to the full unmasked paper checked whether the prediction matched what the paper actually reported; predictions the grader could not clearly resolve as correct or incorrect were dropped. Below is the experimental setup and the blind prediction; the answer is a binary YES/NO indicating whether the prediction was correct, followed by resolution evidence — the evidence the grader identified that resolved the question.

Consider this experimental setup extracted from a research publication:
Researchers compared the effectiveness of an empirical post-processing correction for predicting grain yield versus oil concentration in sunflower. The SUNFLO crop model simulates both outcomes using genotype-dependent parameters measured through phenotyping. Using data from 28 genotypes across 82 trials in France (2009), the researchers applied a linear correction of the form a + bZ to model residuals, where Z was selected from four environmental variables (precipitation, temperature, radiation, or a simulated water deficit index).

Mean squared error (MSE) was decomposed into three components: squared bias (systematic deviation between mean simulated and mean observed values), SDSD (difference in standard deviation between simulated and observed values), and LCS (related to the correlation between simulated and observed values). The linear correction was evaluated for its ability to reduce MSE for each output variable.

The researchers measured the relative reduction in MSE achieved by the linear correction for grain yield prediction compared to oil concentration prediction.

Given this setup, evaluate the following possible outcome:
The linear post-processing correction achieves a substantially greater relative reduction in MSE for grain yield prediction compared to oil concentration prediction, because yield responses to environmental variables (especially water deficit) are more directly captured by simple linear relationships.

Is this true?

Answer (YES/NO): NO